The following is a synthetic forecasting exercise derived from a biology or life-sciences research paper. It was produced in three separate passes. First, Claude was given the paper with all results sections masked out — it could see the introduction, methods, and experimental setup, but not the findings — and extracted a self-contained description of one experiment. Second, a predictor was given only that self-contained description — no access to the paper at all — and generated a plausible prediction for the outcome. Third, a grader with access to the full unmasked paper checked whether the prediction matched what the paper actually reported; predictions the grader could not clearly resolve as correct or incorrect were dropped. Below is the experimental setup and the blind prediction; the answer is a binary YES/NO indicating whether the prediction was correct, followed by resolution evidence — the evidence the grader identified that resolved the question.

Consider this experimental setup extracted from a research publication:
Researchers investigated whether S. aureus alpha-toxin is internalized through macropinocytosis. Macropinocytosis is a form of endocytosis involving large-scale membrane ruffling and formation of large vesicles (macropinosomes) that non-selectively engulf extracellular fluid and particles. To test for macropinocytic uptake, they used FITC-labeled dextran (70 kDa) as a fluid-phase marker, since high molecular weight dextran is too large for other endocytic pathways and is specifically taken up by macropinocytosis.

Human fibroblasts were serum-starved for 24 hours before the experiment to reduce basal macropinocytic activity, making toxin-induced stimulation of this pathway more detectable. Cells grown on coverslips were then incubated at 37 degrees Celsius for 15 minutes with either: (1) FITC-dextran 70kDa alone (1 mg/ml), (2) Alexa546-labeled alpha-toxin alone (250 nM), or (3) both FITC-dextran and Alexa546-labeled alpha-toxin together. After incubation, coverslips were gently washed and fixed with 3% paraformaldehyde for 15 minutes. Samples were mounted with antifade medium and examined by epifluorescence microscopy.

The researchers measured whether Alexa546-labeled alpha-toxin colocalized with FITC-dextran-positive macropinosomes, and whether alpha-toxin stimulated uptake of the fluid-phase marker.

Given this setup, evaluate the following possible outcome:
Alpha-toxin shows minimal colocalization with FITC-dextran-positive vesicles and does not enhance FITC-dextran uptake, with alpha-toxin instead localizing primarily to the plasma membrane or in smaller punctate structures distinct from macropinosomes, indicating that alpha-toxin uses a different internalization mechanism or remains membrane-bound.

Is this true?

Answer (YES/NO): NO